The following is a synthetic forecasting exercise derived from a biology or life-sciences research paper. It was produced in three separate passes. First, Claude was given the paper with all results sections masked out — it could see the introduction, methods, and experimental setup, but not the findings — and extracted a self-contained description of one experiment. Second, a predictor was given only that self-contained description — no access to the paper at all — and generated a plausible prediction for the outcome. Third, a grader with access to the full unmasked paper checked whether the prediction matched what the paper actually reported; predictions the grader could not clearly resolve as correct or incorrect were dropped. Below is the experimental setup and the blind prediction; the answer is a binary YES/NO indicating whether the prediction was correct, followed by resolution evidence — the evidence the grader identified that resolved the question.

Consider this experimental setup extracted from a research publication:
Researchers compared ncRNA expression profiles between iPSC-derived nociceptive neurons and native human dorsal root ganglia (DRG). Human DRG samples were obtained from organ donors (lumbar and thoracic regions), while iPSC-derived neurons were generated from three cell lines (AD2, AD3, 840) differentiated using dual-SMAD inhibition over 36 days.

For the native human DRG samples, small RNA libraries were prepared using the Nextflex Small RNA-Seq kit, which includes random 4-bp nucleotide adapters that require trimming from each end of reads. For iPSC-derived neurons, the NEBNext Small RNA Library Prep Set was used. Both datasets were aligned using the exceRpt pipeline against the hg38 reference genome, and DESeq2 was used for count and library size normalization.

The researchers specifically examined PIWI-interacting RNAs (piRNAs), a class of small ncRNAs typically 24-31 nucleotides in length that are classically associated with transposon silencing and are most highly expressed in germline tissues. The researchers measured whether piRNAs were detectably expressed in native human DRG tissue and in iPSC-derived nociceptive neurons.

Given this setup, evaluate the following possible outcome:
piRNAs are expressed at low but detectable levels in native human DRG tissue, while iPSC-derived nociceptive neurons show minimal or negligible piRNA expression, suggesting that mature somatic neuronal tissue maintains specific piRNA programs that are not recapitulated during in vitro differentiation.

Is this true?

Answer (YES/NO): NO